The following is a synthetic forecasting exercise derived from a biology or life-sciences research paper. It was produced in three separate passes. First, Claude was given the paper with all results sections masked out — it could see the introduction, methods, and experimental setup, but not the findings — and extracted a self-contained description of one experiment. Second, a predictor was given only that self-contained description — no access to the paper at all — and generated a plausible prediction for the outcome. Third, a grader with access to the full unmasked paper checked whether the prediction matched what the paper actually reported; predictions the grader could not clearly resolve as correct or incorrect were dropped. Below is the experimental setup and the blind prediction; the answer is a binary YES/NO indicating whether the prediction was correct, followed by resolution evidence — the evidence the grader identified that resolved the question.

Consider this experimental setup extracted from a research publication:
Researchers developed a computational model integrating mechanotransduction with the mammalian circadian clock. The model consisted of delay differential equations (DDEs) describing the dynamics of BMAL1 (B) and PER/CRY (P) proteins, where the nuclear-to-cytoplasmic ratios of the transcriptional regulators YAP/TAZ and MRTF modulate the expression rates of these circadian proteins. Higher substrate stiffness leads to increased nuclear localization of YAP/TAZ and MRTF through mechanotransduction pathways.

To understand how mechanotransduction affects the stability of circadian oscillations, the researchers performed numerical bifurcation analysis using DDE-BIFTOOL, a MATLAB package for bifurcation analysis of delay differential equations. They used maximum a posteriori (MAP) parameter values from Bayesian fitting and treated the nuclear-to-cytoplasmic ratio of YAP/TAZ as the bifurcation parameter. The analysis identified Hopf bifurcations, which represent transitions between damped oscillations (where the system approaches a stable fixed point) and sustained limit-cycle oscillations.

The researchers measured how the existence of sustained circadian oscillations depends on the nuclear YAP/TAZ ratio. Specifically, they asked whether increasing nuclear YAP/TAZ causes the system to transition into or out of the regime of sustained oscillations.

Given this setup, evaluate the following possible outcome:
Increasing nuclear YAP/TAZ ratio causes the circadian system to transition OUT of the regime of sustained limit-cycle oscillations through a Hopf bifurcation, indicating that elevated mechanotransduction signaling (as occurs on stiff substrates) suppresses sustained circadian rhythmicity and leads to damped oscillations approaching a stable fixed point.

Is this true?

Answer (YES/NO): YES